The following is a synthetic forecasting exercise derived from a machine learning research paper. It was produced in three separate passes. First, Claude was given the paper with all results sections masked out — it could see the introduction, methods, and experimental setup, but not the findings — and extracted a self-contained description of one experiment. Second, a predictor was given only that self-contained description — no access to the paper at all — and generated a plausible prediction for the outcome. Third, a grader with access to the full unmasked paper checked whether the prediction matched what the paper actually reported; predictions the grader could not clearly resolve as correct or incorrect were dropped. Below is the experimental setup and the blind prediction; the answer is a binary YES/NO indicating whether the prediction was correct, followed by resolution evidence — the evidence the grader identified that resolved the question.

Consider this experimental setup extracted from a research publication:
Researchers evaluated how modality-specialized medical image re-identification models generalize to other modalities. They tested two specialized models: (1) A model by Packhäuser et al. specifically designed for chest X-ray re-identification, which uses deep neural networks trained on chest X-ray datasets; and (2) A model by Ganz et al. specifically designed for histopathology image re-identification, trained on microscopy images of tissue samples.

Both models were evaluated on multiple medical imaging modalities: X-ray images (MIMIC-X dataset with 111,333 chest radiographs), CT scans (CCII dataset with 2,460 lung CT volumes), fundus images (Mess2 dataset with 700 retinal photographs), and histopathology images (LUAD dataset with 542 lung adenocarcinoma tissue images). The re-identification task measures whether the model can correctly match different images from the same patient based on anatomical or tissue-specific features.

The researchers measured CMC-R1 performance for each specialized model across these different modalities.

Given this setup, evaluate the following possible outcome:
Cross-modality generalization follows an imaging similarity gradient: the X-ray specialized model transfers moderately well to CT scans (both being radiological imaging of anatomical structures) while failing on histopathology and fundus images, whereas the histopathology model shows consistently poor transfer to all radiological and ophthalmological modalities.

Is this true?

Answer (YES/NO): NO